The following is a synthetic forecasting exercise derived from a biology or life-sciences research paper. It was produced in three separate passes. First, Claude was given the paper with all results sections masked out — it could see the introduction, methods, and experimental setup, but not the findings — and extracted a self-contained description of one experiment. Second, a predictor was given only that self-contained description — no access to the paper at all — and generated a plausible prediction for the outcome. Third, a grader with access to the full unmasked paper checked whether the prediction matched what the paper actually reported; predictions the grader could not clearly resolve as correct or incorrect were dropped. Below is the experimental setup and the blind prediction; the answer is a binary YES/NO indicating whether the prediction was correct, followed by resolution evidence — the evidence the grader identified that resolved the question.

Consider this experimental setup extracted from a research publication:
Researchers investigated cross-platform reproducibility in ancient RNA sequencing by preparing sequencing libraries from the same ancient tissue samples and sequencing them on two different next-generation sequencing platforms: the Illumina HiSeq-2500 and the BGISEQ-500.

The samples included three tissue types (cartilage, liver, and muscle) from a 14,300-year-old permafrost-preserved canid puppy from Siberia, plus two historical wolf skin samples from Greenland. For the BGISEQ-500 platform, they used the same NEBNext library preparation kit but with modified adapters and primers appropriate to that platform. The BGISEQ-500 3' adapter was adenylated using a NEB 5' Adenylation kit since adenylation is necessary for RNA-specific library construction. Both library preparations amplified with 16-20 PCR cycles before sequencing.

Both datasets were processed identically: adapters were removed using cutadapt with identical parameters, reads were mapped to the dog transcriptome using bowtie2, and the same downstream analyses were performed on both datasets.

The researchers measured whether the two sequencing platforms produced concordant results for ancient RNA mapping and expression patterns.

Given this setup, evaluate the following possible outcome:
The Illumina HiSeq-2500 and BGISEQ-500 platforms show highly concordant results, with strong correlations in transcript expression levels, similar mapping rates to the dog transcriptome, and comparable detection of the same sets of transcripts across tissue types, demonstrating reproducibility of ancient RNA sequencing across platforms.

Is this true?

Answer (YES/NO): YES